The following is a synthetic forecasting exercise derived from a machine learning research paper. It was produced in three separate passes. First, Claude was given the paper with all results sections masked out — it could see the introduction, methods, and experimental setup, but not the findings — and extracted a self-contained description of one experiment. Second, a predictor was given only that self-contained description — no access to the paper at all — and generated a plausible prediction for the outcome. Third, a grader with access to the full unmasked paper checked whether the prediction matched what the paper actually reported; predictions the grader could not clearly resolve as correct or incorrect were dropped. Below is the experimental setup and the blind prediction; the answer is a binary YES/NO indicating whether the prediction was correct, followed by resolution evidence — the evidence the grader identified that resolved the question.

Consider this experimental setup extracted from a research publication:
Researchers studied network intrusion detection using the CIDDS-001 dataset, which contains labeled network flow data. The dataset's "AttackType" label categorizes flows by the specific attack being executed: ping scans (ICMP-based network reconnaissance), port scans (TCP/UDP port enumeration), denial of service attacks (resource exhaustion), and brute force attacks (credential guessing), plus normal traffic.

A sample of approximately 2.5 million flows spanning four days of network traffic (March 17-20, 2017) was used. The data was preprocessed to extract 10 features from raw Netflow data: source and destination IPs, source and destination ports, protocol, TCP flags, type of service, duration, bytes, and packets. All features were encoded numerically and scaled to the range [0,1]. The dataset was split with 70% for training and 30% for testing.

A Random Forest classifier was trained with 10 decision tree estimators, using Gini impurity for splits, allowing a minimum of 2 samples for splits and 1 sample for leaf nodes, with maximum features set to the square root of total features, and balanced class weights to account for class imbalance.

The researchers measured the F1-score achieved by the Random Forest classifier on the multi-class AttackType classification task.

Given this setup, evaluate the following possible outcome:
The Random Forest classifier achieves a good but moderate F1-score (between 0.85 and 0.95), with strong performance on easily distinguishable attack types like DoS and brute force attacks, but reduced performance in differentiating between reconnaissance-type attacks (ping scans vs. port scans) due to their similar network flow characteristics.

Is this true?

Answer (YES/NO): NO